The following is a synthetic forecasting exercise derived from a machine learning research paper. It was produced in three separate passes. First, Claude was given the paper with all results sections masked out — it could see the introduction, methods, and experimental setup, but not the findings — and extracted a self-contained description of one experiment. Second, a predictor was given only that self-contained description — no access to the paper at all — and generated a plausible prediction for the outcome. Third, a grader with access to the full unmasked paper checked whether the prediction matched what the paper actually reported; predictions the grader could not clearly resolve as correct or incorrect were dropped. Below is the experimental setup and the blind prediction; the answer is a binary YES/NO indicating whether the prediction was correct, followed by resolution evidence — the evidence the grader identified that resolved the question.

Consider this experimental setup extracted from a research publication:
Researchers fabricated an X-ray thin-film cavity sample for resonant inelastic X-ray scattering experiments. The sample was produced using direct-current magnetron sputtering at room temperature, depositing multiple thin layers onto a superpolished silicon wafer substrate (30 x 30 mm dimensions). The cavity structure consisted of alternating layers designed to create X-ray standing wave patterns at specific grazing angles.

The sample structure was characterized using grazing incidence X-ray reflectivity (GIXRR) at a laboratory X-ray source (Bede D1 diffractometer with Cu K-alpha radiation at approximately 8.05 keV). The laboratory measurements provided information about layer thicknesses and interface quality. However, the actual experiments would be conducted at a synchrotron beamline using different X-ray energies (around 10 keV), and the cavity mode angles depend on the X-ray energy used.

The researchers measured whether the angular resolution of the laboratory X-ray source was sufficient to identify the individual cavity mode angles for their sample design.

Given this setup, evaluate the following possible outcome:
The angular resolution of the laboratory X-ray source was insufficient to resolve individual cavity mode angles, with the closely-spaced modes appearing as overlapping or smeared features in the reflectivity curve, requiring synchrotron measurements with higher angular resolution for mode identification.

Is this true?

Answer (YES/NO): YES